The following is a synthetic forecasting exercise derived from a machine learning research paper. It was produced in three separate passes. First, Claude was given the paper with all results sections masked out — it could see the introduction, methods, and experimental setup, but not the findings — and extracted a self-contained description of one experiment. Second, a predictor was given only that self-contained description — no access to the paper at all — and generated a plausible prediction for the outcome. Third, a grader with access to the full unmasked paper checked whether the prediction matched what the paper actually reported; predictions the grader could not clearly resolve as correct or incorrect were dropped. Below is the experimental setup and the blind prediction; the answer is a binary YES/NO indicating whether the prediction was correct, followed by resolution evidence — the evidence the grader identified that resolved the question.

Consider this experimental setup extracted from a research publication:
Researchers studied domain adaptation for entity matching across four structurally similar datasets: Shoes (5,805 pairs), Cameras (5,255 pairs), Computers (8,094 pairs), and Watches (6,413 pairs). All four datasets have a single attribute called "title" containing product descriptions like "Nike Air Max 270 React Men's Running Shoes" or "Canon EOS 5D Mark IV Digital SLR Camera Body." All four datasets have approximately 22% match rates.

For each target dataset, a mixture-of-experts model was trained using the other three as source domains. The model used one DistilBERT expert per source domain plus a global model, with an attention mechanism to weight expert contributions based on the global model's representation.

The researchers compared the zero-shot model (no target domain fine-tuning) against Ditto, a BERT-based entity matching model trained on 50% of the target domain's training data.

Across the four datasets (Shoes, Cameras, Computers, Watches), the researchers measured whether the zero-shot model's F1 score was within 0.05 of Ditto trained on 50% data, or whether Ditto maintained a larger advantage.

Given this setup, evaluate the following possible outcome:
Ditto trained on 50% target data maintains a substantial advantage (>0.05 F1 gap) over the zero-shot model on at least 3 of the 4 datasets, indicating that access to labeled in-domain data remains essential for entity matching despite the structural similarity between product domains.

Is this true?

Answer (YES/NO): NO